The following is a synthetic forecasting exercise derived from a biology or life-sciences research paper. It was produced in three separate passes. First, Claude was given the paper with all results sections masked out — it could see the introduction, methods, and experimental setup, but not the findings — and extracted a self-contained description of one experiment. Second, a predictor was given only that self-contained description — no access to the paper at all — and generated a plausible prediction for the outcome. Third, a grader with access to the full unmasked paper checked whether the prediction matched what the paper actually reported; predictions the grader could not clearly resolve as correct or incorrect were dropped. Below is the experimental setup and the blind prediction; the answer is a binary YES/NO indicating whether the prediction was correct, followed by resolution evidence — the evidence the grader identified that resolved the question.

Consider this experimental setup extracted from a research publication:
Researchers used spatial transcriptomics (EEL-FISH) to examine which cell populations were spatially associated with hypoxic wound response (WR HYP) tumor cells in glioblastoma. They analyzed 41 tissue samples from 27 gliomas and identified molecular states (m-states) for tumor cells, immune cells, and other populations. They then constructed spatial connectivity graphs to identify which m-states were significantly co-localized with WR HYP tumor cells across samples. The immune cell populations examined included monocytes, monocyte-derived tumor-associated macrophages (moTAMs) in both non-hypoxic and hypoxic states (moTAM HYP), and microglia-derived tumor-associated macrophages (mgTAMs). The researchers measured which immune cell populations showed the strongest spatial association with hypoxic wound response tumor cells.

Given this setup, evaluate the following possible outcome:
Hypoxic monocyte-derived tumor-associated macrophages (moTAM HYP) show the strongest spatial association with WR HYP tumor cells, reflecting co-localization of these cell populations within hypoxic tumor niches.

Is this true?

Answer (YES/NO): NO